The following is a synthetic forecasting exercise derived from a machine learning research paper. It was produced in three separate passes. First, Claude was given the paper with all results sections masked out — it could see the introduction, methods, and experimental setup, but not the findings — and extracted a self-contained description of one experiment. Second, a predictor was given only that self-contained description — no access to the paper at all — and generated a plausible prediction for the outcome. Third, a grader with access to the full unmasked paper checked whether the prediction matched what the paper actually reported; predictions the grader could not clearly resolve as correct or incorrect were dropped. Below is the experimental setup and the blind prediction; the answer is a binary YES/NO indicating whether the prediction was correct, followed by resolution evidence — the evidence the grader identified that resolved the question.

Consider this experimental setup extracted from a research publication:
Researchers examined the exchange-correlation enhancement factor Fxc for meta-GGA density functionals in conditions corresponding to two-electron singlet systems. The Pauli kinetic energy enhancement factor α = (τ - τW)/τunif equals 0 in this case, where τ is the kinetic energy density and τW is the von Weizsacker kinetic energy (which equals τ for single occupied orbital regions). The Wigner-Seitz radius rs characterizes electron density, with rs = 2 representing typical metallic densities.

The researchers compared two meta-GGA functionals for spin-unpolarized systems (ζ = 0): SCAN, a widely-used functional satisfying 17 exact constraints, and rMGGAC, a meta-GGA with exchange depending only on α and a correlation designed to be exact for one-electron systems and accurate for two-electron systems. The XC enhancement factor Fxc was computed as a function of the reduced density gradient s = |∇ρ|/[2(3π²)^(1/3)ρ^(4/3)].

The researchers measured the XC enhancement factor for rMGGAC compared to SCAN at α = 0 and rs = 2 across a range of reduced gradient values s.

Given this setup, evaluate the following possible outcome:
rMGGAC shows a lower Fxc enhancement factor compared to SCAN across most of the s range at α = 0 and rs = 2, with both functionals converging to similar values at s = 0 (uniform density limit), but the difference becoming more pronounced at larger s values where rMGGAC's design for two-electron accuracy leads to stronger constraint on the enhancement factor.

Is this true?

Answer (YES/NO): NO